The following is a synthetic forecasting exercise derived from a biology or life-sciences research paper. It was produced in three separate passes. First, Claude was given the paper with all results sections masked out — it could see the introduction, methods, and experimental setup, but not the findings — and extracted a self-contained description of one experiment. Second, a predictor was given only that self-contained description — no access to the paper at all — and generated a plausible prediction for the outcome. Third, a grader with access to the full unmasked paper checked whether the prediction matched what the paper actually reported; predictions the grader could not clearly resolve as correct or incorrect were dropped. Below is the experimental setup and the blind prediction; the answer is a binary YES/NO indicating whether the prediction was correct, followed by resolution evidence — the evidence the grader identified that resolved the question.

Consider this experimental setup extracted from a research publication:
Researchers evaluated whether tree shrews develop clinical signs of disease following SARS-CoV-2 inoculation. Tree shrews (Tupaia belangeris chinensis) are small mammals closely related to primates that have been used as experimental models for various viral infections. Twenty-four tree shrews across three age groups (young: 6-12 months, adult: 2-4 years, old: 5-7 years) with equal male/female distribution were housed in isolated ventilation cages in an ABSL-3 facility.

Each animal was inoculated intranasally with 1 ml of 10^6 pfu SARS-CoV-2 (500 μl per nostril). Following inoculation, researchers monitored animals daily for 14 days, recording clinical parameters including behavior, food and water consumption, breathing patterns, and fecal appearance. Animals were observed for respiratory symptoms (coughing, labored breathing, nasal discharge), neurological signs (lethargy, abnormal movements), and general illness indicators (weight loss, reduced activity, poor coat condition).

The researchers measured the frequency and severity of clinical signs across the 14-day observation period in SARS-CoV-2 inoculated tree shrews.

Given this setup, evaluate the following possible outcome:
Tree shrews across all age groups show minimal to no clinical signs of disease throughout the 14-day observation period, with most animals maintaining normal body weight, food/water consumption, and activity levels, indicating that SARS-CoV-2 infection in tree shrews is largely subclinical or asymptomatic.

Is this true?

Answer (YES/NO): YES